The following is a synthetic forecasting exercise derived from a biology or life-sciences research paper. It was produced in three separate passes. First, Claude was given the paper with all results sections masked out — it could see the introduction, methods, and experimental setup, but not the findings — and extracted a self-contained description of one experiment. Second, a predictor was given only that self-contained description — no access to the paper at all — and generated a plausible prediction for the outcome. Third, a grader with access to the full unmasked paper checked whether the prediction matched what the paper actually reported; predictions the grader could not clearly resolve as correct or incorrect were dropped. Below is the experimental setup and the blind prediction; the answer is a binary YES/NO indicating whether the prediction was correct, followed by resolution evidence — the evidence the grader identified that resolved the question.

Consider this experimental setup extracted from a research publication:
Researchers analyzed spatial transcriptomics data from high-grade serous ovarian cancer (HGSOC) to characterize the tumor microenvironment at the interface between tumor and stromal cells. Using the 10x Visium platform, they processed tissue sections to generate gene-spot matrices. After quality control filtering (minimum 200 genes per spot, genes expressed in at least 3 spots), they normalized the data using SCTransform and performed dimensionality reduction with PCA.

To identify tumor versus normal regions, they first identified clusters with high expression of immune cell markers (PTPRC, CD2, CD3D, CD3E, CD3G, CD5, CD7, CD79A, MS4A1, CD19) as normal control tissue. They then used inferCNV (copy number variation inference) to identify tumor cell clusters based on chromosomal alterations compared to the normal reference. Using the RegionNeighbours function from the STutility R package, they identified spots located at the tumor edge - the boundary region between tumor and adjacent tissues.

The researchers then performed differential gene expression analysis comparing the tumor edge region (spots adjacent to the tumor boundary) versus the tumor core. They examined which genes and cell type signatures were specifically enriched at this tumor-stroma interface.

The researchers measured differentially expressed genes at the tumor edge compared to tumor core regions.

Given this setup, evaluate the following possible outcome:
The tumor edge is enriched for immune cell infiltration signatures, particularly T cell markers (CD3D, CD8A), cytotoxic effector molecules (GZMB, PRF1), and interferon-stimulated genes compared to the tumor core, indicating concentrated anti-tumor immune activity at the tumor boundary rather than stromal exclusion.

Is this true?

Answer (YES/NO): NO